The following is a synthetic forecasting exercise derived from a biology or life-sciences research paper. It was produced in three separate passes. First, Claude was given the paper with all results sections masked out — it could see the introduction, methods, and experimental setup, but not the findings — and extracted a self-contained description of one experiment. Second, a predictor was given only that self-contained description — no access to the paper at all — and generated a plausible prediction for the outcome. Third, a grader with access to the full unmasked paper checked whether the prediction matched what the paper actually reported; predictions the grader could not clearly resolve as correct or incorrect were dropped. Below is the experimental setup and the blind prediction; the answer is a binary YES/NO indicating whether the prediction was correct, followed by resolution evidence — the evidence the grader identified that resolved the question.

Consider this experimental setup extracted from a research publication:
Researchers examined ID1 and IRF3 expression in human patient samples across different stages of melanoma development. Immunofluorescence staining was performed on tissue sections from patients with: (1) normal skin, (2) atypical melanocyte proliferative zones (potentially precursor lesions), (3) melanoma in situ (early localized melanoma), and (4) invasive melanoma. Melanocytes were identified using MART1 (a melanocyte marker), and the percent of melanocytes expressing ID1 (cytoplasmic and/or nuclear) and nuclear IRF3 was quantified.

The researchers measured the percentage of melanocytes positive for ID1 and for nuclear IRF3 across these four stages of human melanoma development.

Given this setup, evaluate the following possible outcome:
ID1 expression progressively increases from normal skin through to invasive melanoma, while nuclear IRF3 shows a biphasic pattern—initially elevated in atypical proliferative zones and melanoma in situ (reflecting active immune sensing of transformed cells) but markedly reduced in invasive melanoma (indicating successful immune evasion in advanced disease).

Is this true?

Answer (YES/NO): NO